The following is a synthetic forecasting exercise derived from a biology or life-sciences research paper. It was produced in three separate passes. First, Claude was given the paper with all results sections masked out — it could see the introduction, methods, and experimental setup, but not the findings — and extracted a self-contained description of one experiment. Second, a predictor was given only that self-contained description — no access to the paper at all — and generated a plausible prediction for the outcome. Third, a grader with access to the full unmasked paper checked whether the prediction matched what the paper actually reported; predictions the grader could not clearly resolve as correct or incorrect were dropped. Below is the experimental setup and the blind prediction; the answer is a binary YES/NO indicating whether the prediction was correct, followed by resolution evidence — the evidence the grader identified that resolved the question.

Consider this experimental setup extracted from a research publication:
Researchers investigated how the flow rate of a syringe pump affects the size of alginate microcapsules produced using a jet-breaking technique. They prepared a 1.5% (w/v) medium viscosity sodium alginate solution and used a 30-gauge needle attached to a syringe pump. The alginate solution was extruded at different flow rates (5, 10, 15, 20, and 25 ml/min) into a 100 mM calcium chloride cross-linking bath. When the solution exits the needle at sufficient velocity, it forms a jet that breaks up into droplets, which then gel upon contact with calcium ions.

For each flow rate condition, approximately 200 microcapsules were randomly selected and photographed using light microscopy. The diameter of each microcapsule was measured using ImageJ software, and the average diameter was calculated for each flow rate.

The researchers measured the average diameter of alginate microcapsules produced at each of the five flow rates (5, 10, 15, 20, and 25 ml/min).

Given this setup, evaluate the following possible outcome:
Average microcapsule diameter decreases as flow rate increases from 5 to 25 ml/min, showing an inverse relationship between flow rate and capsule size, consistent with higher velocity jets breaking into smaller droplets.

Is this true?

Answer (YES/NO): YES